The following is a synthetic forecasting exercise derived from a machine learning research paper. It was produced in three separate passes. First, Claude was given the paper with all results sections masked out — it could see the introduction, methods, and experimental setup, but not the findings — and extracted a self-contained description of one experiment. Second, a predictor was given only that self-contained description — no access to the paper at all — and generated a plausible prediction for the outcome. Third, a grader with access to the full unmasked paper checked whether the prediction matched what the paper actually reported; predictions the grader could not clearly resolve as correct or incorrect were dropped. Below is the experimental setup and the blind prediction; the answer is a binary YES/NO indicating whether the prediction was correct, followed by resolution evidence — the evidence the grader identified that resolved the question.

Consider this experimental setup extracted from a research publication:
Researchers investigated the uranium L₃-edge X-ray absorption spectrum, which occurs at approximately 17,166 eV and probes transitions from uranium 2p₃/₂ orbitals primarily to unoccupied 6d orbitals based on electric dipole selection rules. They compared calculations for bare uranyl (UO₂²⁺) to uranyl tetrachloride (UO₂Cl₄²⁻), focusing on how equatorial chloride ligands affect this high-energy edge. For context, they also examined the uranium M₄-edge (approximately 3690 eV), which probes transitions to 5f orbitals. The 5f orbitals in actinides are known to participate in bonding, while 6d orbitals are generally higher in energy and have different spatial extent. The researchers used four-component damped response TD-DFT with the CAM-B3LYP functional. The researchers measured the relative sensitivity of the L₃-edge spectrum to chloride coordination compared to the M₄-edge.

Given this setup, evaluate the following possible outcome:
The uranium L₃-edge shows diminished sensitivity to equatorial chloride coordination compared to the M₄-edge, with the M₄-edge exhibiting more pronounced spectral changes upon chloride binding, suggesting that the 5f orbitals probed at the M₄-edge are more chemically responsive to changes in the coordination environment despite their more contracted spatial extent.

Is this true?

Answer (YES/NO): NO